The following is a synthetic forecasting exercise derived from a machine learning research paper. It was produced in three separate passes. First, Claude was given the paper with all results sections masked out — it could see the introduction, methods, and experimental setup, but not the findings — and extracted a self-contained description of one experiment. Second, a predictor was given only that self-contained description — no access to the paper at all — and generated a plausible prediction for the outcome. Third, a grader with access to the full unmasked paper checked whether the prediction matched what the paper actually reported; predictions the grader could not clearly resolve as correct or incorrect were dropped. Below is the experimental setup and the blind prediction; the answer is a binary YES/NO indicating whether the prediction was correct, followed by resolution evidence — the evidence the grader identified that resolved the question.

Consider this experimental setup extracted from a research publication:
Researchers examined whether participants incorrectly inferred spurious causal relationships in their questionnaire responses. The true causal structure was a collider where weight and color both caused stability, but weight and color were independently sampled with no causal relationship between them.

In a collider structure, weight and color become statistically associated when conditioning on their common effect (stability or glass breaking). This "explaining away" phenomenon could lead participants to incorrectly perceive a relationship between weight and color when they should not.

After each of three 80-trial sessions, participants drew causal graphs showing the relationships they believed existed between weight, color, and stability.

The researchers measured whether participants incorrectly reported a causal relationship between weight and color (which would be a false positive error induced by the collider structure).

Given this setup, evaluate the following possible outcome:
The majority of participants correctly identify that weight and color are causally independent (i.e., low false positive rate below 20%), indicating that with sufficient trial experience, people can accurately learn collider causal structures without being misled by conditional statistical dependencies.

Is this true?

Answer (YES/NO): YES